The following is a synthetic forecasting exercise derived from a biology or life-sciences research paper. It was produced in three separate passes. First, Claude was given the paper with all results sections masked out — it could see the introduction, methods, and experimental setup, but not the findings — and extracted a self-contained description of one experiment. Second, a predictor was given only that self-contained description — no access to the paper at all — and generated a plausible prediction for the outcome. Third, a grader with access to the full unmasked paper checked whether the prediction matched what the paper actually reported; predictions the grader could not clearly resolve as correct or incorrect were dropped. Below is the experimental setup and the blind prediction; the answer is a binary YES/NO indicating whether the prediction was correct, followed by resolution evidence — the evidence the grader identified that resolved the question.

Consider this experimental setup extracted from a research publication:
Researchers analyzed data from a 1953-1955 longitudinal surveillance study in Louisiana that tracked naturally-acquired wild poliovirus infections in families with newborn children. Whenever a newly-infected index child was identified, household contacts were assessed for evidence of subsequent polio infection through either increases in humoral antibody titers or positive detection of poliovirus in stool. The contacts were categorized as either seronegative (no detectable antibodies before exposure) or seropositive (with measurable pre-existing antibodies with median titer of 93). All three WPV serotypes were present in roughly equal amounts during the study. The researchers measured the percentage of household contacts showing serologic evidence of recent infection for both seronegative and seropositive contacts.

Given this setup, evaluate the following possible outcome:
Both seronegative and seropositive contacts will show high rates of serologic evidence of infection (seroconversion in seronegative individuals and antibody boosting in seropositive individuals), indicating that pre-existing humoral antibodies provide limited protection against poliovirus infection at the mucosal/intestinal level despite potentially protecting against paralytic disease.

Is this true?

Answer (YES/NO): NO